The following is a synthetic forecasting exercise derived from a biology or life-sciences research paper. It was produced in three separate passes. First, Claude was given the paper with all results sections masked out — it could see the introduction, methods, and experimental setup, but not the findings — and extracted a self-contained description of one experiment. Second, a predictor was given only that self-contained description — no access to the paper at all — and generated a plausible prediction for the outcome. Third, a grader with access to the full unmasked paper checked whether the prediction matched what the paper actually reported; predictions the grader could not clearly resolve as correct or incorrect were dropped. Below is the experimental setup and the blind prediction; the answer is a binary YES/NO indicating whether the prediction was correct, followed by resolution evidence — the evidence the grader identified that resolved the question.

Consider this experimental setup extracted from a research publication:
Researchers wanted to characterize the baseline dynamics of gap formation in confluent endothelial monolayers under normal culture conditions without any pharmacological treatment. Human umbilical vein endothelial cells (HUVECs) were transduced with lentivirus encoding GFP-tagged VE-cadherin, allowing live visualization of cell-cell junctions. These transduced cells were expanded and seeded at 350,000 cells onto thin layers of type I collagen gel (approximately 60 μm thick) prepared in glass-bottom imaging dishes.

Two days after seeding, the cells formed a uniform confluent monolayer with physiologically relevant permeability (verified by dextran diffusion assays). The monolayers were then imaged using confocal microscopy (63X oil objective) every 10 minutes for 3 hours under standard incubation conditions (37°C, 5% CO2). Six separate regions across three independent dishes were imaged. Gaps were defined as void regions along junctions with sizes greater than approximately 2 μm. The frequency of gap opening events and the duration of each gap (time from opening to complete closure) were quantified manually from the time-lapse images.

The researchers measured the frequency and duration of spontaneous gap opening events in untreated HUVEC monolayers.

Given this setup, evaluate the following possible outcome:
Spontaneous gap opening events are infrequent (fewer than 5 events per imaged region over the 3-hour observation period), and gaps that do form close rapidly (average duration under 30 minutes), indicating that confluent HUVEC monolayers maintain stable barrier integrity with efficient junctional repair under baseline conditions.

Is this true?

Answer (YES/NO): NO